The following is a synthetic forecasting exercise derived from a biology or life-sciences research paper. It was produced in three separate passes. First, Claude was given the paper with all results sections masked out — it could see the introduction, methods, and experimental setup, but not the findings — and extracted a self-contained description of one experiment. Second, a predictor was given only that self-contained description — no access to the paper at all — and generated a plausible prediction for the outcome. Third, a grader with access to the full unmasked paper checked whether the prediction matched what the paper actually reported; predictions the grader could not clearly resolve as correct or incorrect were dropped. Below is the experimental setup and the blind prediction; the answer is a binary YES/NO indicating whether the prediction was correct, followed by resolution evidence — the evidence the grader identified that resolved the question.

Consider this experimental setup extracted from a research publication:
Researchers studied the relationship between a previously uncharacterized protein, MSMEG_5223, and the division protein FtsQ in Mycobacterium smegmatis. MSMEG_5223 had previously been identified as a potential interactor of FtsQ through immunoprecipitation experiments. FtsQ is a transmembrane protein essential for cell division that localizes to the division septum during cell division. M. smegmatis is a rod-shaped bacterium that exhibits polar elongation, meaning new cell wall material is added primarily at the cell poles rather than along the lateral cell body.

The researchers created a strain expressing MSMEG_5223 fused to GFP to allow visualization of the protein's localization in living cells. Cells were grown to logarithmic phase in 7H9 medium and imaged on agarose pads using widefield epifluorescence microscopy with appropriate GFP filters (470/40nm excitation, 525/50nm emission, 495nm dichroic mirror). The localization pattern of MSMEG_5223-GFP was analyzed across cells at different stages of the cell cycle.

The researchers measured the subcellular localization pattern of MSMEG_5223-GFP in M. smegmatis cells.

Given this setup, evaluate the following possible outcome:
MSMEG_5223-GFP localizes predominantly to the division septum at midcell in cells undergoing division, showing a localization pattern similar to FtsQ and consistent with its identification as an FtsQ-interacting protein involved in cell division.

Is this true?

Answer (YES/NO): NO